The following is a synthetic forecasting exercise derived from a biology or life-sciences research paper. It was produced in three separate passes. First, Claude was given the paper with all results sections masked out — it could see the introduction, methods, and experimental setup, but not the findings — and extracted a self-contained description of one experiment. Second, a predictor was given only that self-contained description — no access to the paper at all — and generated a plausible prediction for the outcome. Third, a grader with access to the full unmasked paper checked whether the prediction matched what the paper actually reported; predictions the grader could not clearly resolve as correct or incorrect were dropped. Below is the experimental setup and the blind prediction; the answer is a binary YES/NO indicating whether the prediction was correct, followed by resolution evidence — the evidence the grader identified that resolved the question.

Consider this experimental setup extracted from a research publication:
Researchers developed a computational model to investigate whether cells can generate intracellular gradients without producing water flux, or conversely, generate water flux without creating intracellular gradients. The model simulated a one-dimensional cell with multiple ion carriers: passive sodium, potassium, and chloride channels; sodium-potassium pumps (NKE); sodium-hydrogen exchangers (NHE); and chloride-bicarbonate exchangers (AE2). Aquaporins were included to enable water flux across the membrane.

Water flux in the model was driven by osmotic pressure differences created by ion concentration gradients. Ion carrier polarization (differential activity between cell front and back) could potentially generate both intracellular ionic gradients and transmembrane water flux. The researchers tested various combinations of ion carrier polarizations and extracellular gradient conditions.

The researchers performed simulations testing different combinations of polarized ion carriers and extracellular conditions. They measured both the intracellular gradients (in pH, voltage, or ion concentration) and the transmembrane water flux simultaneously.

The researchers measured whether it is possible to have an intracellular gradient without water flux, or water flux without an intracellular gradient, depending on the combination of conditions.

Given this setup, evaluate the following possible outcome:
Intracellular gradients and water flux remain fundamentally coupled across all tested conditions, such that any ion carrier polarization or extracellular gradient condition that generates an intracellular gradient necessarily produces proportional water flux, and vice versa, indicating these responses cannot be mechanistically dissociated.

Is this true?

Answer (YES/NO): NO